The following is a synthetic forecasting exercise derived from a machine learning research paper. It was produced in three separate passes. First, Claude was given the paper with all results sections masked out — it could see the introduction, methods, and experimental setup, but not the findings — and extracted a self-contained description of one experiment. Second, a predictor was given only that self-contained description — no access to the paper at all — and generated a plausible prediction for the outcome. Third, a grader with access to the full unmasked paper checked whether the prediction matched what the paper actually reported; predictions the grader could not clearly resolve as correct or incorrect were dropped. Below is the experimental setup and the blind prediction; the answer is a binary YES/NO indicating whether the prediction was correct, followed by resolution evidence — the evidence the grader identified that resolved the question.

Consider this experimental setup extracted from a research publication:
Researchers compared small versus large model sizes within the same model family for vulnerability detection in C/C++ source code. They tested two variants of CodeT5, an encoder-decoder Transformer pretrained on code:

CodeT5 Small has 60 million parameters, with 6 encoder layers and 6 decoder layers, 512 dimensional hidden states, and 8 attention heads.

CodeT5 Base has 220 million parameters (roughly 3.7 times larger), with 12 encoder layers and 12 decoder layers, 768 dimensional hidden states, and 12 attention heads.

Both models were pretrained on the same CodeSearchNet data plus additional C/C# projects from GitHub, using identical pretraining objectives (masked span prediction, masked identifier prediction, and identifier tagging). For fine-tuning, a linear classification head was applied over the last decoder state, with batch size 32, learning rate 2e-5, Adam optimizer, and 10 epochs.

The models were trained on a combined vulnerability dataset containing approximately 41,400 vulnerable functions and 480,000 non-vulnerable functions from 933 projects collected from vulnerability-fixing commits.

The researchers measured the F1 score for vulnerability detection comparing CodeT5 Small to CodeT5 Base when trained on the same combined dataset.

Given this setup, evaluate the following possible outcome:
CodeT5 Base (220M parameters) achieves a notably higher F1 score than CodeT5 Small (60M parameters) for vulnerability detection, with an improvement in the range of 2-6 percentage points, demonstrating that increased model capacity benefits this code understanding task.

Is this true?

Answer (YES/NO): NO